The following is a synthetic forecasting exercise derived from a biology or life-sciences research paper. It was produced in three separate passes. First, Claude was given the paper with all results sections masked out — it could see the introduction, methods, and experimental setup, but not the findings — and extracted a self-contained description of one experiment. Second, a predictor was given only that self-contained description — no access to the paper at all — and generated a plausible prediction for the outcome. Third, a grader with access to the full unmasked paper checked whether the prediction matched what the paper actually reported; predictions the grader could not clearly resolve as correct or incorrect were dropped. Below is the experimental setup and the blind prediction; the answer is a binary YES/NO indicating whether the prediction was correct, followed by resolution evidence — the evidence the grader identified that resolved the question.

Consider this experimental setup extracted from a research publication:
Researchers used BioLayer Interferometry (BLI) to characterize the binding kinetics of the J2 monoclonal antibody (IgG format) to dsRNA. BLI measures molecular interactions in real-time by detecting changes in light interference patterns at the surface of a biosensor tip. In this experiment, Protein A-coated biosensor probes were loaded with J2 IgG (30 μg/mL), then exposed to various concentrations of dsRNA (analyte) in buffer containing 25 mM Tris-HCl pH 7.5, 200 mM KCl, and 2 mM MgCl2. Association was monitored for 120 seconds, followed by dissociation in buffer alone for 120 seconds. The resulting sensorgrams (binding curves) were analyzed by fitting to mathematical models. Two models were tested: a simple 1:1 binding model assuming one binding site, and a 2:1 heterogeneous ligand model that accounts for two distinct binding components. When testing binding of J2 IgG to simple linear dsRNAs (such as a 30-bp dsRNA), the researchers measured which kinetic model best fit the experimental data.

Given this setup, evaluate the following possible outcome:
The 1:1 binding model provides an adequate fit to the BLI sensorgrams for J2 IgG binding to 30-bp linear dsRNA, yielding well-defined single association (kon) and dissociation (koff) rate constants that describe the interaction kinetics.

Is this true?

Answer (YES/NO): NO